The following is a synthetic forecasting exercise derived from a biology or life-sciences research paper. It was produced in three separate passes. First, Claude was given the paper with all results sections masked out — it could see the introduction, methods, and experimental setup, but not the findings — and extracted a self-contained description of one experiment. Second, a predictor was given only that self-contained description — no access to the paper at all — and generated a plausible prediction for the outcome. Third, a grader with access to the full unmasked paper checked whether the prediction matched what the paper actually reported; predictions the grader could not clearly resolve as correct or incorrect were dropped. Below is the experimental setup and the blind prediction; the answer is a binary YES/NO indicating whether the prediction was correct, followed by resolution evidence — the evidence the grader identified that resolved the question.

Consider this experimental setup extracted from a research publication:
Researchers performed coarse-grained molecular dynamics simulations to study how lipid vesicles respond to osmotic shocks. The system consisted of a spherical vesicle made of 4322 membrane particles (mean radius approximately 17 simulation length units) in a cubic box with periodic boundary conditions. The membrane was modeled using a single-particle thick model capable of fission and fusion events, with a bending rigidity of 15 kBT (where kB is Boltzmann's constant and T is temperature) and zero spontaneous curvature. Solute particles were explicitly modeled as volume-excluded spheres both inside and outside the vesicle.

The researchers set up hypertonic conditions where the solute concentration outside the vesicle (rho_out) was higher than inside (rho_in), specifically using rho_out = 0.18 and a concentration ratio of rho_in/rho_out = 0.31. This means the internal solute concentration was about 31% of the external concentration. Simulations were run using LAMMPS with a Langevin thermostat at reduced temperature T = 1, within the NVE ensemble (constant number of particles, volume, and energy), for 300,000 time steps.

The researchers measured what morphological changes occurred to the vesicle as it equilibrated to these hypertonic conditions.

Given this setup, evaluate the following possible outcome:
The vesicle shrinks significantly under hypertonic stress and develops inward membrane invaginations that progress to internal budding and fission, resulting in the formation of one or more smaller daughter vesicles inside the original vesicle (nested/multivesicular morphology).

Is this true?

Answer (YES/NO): YES